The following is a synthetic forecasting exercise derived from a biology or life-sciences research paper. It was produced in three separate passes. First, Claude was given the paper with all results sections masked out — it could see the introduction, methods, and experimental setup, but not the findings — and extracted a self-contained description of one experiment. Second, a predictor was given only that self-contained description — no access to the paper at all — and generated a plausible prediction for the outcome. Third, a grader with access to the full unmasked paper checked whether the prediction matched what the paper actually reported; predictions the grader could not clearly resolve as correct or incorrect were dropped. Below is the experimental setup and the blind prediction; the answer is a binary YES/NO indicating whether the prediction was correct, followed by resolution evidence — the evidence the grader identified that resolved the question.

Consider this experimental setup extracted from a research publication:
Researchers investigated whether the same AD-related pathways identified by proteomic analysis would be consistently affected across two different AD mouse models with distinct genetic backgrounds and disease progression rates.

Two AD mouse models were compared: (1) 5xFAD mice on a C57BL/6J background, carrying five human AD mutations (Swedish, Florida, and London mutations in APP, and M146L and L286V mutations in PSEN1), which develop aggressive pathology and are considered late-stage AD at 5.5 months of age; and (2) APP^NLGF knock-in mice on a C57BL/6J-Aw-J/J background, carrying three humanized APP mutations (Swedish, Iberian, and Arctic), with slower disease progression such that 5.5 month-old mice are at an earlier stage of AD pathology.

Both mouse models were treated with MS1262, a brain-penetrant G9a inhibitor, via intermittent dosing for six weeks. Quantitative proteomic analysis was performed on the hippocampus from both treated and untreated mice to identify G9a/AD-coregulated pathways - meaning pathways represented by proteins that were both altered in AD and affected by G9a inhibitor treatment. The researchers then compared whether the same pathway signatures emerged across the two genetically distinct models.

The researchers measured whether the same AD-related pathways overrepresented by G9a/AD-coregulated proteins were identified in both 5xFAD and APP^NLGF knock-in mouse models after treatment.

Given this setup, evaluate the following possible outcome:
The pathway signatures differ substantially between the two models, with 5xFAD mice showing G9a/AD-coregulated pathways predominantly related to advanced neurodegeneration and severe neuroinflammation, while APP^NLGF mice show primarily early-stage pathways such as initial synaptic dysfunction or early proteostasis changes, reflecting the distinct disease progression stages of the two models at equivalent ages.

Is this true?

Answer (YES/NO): NO